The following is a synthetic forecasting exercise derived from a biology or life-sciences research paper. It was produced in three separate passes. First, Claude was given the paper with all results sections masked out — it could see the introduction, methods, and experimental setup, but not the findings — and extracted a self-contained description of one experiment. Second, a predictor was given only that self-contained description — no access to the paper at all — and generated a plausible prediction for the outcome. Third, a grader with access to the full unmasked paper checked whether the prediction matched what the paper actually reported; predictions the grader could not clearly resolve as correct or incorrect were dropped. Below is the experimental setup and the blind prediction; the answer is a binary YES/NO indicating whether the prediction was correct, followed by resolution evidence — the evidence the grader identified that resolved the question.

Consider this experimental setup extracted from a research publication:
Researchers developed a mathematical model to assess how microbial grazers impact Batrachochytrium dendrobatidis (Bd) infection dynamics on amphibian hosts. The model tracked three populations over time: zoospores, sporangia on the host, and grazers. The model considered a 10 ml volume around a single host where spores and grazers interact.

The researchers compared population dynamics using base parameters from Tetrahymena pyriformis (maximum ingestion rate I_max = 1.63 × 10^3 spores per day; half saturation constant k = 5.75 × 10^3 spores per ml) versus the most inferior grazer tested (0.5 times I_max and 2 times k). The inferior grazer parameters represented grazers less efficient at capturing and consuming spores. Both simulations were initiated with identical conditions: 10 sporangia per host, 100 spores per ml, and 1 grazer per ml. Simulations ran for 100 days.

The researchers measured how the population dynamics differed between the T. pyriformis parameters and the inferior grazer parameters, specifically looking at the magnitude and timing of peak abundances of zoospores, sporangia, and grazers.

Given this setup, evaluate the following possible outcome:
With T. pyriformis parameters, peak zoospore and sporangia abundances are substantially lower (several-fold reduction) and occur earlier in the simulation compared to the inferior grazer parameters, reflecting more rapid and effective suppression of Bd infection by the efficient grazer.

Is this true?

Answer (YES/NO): YES